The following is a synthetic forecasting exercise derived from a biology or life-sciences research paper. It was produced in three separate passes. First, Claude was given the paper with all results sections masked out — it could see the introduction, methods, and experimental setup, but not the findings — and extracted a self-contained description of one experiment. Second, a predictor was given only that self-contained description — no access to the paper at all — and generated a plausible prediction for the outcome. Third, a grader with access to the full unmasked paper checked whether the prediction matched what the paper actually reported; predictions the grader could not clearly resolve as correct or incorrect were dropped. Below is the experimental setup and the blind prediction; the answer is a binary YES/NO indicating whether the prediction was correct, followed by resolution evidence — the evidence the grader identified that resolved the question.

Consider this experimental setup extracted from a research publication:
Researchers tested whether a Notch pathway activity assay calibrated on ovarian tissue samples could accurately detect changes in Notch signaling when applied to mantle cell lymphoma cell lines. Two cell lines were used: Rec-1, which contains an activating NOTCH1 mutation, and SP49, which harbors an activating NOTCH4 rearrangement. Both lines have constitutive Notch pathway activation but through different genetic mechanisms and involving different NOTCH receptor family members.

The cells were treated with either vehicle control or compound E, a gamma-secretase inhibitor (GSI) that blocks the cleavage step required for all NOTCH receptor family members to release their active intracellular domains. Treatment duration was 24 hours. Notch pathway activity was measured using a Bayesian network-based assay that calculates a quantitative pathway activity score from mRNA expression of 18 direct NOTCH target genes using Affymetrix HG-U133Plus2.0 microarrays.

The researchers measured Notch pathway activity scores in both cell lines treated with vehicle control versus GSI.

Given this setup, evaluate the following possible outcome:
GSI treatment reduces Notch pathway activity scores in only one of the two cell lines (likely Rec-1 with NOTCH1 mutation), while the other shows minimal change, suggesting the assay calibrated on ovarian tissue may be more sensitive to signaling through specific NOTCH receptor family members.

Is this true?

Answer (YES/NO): NO